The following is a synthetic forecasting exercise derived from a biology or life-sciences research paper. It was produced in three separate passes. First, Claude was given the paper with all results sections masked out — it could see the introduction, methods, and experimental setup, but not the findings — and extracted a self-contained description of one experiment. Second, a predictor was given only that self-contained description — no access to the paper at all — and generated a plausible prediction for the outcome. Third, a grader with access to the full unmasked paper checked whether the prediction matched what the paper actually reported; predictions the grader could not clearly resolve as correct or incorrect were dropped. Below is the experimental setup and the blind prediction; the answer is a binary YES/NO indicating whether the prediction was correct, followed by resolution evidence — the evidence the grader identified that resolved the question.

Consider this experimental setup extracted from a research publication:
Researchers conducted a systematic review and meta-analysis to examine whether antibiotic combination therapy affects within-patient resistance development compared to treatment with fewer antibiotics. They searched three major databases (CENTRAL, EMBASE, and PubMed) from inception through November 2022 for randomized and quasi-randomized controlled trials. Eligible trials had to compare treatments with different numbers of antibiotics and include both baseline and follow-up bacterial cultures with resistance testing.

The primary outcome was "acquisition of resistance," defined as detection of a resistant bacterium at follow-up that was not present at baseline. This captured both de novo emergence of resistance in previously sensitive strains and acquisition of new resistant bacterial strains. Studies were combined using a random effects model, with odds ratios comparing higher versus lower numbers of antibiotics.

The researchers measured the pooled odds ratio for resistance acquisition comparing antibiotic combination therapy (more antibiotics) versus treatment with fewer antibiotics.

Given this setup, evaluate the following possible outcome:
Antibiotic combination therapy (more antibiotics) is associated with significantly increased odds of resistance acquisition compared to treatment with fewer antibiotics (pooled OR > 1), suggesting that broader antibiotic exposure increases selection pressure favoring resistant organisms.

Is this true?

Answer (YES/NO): NO